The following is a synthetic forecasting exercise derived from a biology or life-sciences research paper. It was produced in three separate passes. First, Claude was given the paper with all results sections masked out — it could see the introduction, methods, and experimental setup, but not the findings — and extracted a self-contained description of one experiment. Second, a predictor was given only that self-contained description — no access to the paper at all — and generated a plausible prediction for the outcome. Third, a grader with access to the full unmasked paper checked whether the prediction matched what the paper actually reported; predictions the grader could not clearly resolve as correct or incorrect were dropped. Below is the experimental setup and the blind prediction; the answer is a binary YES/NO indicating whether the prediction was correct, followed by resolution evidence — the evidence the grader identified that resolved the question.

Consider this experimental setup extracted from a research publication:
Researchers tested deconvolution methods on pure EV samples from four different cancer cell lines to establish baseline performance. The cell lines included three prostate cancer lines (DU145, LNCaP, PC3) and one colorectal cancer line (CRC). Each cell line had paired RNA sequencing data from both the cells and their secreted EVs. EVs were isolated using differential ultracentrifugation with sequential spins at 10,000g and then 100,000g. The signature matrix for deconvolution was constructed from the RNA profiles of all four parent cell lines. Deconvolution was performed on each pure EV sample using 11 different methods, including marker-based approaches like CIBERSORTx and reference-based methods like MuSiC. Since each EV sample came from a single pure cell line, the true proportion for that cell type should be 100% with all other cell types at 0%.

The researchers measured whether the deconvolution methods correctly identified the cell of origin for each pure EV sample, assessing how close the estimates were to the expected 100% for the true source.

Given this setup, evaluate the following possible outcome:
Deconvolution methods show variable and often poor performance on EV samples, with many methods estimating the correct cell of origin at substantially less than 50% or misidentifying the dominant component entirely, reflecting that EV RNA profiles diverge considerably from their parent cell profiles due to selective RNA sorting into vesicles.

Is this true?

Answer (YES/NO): NO